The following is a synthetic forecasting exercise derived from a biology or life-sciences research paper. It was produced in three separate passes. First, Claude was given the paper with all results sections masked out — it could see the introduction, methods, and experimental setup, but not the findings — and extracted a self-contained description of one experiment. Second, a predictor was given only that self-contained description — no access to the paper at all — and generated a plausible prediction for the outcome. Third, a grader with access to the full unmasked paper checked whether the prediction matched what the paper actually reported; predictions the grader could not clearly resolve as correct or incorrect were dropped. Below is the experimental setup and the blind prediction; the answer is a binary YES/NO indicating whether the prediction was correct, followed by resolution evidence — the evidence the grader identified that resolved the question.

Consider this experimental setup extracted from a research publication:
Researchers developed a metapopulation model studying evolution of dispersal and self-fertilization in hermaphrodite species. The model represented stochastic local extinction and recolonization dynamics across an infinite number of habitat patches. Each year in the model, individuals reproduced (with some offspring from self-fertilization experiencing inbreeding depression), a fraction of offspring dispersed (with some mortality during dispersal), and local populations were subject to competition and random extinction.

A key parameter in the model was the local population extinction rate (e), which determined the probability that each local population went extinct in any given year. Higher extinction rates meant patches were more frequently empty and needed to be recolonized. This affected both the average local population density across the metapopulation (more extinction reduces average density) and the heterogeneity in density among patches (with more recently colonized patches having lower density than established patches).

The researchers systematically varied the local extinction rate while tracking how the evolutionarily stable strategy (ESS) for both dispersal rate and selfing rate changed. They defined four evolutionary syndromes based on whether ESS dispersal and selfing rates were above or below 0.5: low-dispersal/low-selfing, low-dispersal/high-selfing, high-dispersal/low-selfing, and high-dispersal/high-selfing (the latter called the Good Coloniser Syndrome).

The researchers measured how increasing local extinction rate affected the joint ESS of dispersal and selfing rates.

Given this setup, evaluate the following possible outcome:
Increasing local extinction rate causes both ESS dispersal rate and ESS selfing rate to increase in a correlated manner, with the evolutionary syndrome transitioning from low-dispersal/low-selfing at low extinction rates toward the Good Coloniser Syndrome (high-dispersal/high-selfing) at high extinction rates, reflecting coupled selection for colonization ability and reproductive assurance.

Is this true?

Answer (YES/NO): YES